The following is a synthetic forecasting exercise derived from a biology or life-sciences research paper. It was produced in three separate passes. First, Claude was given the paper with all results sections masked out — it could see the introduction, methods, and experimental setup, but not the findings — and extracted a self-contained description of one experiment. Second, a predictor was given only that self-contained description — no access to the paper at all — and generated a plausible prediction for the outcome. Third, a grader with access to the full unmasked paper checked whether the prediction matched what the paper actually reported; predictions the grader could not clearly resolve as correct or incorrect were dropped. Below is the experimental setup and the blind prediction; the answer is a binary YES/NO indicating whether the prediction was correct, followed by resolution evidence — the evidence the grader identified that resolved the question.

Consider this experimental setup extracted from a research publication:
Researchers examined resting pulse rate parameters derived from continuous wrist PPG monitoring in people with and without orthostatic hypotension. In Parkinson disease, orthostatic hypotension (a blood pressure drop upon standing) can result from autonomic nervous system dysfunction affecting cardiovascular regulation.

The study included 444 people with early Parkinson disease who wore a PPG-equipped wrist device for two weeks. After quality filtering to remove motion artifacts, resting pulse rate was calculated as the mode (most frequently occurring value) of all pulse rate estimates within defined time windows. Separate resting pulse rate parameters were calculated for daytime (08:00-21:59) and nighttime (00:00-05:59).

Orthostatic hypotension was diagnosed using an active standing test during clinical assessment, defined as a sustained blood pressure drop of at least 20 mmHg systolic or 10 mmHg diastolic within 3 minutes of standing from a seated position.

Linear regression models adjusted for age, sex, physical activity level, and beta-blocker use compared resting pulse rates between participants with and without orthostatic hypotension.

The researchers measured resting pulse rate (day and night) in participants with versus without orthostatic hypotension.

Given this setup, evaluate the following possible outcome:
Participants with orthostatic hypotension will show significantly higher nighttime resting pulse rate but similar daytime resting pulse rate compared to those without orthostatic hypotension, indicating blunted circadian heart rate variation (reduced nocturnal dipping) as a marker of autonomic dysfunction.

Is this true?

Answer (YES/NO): NO